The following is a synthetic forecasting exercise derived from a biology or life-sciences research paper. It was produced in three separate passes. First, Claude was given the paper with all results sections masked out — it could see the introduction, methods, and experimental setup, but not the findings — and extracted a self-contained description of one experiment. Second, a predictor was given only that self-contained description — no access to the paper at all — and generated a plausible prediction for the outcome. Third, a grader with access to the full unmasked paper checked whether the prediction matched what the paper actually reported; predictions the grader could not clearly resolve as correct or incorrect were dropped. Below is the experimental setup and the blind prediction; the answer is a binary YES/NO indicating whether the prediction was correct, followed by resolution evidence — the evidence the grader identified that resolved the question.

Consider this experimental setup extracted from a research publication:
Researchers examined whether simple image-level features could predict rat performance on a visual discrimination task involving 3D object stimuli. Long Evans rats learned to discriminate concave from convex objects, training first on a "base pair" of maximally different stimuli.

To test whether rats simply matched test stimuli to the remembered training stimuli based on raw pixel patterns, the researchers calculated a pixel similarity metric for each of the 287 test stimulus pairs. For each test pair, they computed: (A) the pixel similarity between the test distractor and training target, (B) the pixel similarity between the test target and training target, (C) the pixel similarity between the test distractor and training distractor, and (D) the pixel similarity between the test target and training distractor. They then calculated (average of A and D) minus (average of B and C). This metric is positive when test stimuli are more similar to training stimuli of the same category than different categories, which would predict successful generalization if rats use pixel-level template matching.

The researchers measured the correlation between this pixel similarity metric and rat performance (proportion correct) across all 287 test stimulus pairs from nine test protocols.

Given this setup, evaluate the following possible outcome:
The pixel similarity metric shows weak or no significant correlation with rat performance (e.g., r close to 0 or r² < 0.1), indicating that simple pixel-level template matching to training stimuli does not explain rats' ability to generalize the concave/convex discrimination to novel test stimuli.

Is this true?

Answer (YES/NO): NO